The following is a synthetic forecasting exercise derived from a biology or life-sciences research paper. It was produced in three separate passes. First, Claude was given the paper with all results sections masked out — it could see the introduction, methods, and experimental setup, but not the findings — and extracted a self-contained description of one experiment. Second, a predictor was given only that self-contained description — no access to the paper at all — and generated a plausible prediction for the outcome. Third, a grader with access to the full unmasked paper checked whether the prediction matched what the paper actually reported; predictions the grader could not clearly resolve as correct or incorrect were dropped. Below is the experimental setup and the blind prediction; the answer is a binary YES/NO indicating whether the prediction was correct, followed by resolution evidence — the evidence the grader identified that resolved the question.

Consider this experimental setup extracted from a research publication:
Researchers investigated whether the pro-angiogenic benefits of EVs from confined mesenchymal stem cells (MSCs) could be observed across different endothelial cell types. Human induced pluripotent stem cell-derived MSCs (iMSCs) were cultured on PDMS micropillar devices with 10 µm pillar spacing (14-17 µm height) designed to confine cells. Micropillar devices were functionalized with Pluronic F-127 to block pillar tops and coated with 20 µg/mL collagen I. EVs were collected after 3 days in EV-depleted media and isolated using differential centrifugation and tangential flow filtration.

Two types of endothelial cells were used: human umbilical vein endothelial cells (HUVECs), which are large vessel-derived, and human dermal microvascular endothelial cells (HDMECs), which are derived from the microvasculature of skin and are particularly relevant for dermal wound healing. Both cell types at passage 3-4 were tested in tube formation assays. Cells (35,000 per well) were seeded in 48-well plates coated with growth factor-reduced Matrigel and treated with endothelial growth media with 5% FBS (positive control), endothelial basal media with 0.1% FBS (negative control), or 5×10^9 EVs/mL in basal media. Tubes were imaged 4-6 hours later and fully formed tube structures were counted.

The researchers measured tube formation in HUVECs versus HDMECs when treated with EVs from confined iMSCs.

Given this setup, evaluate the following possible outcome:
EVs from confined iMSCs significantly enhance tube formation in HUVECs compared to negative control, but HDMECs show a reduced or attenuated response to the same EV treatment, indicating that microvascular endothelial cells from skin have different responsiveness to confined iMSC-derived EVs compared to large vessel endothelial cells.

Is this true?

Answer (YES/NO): NO